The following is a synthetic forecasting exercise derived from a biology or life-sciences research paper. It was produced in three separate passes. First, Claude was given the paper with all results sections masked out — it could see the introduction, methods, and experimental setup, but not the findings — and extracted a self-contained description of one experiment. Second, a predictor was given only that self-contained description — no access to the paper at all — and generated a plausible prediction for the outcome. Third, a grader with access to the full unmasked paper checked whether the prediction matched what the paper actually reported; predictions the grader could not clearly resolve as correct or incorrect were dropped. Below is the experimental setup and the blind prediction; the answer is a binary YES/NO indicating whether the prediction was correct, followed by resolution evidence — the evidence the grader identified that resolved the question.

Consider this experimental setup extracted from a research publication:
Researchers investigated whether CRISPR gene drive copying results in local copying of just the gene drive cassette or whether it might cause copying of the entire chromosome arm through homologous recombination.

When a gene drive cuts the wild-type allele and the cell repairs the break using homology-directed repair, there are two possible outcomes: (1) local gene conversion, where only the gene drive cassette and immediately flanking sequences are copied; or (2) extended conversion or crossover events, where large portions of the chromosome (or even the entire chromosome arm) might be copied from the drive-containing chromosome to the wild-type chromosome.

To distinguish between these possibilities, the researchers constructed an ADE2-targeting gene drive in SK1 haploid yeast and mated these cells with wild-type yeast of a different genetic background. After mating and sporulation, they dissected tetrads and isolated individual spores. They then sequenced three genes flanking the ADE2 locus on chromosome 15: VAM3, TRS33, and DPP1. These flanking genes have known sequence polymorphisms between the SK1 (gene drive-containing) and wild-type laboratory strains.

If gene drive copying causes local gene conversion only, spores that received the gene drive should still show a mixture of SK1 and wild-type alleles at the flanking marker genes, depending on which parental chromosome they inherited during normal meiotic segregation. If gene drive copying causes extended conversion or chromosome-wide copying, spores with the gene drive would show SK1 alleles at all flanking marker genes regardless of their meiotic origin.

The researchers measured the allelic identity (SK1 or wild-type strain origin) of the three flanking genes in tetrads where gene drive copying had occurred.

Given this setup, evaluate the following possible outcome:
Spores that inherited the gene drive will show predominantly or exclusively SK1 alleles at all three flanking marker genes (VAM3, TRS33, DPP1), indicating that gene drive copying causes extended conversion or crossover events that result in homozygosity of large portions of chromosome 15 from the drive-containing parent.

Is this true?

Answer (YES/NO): NO